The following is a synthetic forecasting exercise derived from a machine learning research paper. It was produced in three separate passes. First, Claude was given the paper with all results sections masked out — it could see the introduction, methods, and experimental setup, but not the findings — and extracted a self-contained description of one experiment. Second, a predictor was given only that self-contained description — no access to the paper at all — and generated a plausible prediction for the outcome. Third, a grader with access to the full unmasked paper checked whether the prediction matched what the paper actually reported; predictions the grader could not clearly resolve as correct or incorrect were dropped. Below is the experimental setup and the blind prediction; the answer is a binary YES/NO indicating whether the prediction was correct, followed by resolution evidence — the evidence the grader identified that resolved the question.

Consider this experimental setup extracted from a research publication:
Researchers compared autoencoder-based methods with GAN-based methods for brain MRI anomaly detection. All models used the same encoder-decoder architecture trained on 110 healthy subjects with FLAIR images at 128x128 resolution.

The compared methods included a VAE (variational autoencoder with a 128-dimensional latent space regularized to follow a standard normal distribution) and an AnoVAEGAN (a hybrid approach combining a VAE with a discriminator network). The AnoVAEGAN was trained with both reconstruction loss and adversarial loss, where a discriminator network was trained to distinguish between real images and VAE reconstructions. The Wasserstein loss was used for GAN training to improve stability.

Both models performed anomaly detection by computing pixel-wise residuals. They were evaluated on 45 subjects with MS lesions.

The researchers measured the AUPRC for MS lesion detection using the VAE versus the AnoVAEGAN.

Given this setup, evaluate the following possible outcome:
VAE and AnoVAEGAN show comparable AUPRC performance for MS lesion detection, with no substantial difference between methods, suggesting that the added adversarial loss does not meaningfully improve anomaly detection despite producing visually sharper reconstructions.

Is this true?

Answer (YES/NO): YES